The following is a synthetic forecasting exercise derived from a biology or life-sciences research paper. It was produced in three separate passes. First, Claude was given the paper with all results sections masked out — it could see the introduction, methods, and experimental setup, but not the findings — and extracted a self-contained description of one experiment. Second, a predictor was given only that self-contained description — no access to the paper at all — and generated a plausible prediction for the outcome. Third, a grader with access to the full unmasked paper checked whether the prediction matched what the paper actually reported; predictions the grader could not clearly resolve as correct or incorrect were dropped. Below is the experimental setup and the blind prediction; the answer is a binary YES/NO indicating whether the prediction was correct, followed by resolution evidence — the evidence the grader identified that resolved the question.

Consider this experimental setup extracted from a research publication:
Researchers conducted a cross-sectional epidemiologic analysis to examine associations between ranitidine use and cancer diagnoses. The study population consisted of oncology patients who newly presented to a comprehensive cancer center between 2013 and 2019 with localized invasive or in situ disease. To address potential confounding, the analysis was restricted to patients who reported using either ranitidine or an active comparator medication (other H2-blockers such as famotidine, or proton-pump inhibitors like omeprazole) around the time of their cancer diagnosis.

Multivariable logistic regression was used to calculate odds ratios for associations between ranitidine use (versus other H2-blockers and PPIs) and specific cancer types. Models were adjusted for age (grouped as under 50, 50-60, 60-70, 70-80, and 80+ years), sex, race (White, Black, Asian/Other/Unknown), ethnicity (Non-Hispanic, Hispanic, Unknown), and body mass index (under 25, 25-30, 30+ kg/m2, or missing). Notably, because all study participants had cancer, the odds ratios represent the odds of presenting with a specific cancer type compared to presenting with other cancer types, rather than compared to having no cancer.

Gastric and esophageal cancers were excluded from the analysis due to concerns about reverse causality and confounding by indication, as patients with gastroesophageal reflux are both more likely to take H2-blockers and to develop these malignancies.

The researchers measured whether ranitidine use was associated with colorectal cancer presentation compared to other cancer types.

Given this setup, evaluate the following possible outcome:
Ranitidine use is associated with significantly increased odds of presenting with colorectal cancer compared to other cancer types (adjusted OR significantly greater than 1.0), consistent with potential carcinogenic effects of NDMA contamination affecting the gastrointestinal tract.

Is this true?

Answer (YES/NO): NO